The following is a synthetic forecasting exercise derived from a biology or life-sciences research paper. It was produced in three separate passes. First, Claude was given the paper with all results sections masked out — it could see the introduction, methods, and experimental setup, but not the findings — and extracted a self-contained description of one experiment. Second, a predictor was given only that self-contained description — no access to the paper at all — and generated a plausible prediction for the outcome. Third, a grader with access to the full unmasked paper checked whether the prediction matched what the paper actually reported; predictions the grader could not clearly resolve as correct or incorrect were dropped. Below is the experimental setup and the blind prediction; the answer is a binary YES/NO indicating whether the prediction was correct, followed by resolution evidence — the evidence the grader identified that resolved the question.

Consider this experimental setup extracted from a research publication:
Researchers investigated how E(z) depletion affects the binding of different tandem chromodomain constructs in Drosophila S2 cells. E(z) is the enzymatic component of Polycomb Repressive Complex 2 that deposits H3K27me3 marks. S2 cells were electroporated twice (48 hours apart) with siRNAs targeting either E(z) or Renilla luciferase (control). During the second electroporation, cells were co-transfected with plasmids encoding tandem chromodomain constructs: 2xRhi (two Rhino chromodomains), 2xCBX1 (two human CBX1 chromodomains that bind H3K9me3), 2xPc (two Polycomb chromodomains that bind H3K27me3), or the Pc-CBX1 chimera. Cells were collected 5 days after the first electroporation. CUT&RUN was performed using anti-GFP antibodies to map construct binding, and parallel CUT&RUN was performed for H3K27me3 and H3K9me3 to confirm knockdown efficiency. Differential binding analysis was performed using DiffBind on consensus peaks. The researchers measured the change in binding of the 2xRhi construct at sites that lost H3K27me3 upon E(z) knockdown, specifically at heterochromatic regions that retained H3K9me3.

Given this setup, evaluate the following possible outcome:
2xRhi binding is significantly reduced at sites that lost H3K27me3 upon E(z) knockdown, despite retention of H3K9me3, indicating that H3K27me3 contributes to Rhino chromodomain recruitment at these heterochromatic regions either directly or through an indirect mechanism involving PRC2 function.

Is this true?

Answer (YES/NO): YES